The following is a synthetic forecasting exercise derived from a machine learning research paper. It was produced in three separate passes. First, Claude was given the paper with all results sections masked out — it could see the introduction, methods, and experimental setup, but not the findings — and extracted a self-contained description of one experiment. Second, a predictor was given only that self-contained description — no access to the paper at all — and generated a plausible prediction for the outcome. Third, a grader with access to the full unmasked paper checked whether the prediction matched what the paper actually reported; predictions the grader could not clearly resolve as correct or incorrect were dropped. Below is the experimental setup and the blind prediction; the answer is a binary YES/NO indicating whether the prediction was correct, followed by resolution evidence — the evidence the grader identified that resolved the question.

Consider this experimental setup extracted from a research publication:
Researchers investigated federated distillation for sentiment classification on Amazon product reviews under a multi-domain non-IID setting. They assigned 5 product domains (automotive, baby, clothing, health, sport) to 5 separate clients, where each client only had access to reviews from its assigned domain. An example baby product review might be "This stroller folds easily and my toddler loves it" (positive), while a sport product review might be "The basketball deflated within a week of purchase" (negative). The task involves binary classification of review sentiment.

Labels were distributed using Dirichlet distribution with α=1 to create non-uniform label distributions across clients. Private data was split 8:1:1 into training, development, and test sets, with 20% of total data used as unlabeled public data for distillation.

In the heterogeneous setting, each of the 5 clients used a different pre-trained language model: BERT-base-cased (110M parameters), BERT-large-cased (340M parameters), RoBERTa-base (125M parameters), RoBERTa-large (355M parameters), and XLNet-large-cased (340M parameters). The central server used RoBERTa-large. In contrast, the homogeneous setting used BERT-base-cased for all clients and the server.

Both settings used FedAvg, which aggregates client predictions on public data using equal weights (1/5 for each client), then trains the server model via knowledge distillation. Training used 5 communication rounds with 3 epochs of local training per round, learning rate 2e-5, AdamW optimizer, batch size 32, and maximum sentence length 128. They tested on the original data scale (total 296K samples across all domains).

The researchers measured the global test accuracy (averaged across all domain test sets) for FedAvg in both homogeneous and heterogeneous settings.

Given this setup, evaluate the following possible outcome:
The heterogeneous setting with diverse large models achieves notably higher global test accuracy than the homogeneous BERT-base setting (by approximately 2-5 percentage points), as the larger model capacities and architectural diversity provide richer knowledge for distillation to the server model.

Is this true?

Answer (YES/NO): YES